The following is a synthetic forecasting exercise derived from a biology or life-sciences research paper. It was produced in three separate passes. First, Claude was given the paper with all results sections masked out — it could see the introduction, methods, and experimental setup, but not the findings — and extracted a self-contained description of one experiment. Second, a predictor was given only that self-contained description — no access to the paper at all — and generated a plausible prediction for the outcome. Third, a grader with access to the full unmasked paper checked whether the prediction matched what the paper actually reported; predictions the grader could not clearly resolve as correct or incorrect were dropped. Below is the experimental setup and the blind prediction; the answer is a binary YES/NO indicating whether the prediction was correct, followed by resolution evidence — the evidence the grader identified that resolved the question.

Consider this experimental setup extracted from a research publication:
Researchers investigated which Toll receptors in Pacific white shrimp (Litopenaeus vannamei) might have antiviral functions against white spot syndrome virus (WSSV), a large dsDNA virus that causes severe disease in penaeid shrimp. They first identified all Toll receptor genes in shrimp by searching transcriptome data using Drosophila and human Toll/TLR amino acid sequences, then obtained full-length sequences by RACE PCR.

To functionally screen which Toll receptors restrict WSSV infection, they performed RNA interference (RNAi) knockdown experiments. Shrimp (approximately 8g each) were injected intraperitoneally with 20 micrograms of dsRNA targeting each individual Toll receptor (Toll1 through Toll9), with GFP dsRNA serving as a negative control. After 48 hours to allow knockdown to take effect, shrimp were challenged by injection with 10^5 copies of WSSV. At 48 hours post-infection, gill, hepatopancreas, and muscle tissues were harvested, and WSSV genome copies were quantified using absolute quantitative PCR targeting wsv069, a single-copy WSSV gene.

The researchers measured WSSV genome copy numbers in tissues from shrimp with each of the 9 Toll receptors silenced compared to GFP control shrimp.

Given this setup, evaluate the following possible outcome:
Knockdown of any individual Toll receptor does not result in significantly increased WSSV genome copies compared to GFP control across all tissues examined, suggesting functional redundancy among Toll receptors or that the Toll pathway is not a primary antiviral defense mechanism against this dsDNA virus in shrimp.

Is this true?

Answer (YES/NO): NO